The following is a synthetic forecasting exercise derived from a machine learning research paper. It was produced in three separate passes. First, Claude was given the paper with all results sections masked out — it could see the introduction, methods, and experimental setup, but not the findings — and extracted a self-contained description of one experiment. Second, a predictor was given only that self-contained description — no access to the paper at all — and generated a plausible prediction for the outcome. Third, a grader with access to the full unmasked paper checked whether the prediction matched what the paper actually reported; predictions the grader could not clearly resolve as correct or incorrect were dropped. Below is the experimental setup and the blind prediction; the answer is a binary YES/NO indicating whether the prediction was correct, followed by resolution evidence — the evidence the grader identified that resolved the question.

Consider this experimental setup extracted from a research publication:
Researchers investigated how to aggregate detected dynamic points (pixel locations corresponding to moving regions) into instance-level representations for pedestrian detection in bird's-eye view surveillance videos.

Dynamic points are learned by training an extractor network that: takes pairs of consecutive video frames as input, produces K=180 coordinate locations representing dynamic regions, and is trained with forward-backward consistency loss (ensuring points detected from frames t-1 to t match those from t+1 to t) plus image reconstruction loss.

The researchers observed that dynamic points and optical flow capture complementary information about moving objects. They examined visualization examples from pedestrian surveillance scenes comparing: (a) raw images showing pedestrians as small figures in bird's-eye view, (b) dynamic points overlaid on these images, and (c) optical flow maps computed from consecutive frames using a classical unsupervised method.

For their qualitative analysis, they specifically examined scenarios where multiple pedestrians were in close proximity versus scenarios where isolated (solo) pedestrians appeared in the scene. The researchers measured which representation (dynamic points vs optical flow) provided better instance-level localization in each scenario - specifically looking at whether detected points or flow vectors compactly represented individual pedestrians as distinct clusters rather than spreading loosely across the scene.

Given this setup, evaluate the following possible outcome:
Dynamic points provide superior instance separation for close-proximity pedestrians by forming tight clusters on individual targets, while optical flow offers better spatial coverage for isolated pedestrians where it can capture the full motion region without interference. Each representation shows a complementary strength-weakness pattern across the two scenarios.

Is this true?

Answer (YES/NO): YES